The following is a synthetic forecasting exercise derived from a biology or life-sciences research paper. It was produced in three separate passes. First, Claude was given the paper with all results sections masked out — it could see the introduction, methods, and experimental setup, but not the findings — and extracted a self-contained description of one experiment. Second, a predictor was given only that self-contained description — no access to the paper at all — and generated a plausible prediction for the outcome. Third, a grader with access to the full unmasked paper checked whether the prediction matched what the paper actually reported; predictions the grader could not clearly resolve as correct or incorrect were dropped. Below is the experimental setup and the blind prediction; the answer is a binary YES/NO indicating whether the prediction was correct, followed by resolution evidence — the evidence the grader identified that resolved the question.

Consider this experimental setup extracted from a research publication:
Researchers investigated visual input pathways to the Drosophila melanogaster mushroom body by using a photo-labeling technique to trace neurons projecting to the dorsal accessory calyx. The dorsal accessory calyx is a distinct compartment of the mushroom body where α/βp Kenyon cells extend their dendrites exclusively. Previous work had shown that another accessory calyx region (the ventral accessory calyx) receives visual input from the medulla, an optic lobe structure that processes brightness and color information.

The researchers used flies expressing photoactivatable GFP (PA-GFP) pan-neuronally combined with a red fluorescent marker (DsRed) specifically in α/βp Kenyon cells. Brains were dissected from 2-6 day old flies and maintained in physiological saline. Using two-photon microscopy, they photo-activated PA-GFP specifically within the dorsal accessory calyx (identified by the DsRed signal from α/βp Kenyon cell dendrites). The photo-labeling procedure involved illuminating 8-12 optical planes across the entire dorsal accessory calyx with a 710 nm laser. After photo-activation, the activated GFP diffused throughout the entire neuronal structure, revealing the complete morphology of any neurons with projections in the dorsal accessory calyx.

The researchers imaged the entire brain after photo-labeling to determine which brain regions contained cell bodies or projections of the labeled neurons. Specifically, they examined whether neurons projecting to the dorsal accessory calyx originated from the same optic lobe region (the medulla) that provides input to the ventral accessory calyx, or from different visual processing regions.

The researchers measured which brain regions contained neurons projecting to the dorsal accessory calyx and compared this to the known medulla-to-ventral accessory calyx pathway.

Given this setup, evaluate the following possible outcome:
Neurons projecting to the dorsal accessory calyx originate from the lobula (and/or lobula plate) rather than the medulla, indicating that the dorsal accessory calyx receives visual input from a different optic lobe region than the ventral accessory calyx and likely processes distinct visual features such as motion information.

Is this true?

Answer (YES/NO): NO